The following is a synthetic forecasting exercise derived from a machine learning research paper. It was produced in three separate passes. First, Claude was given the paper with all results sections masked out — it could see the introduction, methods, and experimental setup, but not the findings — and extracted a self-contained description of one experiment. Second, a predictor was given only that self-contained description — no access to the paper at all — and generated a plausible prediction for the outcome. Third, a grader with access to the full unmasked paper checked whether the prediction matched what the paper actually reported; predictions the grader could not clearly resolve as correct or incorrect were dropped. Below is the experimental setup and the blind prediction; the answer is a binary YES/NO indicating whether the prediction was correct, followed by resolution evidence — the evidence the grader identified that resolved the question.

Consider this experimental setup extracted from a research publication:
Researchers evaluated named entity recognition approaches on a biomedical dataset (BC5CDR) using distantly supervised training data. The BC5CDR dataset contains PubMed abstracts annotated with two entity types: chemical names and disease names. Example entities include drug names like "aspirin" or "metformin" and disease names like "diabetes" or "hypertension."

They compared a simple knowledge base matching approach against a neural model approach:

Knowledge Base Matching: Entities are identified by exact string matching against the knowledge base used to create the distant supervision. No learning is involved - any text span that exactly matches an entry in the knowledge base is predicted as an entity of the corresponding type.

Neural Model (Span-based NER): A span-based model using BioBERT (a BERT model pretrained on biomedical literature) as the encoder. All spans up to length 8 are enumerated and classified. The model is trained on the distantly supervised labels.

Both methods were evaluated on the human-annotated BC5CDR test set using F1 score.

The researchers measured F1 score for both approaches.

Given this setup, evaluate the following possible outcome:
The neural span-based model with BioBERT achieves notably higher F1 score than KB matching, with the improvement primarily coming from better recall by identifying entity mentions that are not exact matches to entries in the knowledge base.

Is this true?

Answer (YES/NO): NO